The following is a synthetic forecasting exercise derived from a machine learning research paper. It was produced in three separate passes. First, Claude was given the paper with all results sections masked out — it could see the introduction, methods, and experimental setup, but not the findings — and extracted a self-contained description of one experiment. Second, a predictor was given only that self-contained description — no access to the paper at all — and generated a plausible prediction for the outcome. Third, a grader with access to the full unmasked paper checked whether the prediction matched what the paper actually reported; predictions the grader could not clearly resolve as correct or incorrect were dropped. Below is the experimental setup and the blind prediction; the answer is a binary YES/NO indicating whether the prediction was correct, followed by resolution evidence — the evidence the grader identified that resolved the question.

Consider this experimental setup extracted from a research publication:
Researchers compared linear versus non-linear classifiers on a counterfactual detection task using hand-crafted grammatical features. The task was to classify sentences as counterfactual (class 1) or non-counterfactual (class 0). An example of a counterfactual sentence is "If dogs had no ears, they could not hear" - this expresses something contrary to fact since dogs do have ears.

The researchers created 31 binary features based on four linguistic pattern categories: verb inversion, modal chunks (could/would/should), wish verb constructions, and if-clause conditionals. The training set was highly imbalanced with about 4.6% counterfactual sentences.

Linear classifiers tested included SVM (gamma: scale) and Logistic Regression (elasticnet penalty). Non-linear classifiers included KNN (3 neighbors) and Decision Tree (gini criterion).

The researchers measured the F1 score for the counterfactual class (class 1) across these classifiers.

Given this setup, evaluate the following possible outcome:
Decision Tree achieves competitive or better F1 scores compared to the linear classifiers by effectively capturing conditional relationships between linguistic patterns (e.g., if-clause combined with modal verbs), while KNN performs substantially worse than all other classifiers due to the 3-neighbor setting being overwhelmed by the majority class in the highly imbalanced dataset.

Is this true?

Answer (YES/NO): NO